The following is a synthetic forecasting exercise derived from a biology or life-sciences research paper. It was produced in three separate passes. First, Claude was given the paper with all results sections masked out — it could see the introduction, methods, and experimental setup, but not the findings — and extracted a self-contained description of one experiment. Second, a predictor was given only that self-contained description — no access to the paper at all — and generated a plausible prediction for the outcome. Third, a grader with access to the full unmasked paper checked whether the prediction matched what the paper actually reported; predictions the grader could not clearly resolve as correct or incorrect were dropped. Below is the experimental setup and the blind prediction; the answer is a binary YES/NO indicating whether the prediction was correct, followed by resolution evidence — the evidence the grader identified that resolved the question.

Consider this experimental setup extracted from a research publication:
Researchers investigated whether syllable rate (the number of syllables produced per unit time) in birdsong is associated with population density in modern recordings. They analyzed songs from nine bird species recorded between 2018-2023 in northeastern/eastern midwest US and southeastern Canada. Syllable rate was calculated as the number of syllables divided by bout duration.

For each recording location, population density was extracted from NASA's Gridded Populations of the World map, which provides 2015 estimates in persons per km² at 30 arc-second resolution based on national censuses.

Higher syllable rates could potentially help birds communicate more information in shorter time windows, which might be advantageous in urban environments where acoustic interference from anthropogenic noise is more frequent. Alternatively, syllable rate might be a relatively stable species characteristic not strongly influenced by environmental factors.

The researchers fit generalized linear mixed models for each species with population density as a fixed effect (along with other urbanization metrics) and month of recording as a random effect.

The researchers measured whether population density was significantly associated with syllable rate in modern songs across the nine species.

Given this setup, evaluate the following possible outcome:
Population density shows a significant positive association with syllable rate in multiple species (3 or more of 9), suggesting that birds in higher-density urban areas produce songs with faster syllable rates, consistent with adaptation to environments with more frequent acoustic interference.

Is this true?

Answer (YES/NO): NO